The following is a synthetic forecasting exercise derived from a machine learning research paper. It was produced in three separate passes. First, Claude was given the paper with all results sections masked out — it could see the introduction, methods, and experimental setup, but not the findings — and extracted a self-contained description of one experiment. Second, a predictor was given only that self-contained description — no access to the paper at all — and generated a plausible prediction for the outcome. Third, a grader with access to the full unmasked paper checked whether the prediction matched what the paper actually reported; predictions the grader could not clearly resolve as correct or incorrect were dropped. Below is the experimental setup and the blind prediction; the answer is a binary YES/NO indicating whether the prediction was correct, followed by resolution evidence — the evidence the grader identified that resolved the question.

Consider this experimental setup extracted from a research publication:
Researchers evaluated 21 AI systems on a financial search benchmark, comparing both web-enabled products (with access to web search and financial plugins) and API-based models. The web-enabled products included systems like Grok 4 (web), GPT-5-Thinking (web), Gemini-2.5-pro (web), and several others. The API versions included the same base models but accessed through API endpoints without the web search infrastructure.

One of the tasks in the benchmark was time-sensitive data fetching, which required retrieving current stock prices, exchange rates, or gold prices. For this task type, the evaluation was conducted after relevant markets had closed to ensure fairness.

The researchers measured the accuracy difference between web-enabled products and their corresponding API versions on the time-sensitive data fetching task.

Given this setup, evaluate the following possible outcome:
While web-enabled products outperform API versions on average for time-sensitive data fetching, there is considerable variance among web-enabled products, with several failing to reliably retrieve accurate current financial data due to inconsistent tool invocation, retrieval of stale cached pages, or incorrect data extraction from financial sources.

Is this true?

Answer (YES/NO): YES